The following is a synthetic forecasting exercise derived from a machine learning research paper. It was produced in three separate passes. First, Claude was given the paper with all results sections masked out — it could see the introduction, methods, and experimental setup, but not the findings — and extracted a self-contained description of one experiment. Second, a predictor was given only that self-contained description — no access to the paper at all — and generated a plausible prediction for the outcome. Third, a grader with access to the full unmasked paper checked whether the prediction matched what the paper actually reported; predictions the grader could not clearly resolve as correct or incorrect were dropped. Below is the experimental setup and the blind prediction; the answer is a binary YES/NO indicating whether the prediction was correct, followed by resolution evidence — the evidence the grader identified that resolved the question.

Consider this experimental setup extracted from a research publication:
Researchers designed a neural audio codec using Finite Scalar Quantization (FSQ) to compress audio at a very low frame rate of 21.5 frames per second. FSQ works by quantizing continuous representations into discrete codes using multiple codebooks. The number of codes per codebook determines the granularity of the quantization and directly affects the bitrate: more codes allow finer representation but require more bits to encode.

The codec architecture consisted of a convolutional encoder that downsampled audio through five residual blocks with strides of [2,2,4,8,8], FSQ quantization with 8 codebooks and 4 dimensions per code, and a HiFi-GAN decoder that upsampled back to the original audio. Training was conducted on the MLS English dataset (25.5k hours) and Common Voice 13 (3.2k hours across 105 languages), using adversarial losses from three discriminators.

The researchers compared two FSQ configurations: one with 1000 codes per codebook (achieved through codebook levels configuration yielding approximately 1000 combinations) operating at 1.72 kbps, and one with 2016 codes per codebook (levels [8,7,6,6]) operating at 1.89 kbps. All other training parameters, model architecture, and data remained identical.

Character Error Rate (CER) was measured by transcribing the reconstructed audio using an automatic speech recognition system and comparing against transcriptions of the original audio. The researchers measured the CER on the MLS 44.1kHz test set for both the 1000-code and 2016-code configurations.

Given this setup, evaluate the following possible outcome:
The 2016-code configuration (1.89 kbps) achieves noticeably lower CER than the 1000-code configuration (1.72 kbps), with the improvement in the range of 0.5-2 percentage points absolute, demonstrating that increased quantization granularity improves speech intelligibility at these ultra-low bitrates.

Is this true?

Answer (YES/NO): YES